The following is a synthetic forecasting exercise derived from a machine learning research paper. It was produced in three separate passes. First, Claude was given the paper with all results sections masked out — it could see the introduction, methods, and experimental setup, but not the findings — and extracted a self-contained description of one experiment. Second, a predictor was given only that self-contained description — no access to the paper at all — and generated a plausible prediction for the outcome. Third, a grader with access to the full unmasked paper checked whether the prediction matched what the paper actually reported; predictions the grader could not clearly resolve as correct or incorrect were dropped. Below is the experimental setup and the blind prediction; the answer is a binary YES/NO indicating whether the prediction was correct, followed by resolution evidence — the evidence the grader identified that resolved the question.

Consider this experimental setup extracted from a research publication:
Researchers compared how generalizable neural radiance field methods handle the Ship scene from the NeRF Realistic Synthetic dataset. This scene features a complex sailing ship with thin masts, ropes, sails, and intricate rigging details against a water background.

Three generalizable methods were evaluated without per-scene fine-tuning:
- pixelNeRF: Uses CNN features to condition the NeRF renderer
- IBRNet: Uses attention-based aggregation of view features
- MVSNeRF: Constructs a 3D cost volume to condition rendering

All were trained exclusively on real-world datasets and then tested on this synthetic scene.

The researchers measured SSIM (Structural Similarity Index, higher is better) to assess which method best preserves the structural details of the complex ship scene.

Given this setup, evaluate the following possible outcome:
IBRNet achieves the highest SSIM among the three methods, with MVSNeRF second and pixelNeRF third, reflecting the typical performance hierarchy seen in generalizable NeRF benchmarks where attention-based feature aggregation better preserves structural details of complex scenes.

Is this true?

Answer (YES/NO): NO